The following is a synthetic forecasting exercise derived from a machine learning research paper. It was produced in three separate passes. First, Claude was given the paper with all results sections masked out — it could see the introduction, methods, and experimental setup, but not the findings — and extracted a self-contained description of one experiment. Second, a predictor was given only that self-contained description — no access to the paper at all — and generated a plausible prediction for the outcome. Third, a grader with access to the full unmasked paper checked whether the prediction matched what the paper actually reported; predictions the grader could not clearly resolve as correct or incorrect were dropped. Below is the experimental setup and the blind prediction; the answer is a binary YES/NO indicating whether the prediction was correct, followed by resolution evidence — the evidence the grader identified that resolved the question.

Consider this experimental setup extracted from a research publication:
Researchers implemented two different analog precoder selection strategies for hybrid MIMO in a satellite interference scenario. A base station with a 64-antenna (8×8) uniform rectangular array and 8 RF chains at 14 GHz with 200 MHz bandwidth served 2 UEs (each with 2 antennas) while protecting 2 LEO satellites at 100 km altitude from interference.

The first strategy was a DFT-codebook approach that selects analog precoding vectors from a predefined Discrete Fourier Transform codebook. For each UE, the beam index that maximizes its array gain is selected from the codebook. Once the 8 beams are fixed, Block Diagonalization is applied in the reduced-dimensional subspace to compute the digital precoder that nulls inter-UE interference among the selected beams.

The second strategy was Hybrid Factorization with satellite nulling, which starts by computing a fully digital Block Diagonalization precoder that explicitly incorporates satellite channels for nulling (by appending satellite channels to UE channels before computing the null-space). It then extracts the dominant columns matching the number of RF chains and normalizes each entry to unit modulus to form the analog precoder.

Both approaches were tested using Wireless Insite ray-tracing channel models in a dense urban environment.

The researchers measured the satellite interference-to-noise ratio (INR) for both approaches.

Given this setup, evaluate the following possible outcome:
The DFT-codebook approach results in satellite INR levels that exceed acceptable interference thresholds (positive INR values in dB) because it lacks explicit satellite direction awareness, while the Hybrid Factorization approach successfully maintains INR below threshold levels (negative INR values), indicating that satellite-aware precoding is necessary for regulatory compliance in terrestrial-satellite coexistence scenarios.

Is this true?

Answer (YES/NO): NO